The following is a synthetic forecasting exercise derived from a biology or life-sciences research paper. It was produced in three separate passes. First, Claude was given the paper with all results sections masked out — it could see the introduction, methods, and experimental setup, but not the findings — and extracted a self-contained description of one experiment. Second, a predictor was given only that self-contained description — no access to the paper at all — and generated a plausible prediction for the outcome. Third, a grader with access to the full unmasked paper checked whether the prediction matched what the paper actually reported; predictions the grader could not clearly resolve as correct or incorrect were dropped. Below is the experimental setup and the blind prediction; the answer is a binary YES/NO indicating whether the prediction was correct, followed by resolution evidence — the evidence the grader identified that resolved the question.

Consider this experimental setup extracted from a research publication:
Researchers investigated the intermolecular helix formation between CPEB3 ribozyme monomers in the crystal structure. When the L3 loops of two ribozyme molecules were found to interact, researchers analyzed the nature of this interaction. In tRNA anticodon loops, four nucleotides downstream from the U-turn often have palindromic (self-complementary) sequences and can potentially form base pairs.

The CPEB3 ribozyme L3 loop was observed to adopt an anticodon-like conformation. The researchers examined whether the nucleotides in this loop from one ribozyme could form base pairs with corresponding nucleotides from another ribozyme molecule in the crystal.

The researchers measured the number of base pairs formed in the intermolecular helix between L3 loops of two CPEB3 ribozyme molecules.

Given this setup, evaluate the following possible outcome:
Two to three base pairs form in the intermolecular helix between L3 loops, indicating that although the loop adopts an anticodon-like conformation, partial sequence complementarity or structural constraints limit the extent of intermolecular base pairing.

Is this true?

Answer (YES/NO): NO